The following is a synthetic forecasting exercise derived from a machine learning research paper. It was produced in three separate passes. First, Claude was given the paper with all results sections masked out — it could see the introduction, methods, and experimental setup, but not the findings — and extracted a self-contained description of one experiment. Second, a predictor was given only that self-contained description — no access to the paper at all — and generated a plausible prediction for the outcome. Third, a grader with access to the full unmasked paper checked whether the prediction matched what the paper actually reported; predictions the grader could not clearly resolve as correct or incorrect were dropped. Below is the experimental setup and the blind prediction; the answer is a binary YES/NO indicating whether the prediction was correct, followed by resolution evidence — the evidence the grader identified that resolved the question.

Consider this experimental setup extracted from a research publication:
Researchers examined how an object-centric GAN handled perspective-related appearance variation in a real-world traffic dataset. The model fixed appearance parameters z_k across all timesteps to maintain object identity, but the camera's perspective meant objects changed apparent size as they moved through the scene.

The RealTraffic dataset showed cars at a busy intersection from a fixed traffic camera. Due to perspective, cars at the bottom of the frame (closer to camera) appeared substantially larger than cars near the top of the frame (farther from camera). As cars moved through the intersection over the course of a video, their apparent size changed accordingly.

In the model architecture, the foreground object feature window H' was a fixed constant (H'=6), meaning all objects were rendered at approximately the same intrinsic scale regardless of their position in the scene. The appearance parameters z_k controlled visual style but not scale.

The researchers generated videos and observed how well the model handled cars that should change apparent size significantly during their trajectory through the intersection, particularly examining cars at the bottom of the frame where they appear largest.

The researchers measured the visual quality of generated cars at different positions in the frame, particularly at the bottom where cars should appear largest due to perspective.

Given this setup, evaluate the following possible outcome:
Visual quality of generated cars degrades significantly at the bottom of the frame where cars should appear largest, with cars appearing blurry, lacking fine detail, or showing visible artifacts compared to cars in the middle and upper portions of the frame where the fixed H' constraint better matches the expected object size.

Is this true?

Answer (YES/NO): YES